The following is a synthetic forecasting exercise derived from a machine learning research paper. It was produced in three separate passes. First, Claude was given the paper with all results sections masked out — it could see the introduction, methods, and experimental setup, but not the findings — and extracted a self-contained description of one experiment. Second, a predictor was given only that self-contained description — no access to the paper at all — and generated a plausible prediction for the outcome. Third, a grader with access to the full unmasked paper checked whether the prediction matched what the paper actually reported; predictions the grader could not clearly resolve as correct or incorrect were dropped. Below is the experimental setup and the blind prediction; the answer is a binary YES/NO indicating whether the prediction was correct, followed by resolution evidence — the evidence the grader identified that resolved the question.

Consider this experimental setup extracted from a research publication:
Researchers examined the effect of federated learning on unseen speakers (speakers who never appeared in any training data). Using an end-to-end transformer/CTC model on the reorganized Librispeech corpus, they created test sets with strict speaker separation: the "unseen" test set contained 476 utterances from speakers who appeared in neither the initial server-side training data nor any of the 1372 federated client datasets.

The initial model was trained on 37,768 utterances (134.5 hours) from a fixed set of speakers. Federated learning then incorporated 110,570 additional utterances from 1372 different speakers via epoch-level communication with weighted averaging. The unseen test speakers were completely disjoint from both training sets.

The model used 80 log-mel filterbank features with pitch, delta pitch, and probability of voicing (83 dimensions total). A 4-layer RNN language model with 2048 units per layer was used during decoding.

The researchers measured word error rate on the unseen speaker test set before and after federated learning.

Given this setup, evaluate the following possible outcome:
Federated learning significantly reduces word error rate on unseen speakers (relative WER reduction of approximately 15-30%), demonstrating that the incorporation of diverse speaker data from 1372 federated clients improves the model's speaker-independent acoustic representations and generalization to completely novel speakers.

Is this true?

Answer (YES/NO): NO